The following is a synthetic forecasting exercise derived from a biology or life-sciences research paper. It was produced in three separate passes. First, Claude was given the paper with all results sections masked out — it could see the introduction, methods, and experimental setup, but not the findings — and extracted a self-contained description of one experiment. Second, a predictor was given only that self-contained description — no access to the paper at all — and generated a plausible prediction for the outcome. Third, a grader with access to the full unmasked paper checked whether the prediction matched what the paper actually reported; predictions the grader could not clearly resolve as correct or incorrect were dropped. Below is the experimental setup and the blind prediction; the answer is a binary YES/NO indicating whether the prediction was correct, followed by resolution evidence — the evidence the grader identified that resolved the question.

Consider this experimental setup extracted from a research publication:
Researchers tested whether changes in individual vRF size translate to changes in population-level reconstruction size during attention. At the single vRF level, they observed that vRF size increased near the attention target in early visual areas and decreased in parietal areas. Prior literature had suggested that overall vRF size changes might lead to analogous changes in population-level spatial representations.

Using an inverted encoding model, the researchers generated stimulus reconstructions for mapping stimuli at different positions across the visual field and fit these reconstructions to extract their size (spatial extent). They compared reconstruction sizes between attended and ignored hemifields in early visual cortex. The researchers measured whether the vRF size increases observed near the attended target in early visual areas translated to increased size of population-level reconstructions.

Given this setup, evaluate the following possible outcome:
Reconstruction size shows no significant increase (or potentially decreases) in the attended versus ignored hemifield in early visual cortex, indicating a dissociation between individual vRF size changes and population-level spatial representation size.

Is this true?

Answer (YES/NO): YES